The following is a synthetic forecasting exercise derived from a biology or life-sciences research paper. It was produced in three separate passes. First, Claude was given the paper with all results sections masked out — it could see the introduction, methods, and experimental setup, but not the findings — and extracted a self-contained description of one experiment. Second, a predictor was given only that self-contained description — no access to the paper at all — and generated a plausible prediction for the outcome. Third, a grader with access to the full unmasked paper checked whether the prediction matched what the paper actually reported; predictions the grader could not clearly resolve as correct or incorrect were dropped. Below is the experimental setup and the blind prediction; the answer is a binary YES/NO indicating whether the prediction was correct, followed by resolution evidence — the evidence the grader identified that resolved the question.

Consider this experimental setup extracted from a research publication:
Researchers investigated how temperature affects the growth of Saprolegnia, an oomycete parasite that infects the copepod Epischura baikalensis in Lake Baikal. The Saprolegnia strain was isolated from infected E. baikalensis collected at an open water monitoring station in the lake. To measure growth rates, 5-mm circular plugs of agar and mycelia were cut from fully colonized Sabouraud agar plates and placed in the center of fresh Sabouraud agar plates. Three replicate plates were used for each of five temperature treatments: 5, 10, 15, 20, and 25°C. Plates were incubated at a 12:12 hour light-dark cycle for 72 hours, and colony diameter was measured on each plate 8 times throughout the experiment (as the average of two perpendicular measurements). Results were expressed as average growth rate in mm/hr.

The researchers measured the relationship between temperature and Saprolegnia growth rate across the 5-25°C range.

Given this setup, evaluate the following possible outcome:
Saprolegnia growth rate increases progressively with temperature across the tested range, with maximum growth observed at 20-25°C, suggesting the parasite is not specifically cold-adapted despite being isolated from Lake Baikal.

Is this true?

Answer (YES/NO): YES